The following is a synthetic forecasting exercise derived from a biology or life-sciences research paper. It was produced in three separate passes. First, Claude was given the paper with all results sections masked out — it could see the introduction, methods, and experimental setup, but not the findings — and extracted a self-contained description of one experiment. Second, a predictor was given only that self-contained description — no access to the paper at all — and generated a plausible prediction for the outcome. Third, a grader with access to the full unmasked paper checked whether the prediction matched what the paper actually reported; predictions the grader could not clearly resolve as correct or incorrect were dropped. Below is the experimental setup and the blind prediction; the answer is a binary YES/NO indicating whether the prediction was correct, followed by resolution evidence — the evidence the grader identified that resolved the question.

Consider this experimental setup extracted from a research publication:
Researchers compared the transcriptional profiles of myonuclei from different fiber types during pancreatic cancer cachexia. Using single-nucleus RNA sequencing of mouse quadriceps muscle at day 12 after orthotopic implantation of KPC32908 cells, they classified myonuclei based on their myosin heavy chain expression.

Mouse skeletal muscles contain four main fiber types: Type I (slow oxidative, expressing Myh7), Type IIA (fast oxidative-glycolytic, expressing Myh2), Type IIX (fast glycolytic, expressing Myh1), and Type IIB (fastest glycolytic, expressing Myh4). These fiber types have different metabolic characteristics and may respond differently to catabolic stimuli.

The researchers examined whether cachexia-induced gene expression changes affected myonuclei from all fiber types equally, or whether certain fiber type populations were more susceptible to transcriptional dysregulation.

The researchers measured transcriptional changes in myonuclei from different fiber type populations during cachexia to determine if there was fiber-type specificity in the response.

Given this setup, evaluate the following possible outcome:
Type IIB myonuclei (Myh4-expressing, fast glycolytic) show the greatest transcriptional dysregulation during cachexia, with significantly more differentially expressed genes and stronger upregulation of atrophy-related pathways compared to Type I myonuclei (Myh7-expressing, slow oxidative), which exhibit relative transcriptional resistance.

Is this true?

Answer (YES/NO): NO